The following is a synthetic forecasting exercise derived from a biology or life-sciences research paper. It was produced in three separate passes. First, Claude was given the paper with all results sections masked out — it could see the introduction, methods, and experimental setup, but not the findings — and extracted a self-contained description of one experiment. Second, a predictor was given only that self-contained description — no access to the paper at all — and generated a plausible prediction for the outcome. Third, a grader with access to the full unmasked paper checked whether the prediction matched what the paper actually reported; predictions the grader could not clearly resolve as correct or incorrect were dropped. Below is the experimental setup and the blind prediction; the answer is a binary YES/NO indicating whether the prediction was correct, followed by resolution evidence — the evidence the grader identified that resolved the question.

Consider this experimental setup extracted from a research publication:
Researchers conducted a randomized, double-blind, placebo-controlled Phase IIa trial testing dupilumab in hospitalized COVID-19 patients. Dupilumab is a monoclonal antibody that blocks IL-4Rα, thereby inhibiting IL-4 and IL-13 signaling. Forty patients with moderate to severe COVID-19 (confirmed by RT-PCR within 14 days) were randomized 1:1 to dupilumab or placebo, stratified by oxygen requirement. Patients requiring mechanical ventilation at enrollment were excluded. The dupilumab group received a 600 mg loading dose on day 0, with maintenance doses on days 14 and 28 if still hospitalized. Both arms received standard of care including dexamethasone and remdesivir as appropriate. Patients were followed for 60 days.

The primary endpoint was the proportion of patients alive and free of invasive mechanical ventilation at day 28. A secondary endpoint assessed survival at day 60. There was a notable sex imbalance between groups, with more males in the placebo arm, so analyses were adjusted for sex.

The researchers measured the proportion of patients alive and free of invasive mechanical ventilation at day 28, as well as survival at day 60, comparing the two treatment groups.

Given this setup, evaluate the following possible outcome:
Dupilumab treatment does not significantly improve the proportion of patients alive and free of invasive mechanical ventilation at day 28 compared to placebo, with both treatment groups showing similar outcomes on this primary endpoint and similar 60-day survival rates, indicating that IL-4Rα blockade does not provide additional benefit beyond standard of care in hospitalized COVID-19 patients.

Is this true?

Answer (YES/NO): NO